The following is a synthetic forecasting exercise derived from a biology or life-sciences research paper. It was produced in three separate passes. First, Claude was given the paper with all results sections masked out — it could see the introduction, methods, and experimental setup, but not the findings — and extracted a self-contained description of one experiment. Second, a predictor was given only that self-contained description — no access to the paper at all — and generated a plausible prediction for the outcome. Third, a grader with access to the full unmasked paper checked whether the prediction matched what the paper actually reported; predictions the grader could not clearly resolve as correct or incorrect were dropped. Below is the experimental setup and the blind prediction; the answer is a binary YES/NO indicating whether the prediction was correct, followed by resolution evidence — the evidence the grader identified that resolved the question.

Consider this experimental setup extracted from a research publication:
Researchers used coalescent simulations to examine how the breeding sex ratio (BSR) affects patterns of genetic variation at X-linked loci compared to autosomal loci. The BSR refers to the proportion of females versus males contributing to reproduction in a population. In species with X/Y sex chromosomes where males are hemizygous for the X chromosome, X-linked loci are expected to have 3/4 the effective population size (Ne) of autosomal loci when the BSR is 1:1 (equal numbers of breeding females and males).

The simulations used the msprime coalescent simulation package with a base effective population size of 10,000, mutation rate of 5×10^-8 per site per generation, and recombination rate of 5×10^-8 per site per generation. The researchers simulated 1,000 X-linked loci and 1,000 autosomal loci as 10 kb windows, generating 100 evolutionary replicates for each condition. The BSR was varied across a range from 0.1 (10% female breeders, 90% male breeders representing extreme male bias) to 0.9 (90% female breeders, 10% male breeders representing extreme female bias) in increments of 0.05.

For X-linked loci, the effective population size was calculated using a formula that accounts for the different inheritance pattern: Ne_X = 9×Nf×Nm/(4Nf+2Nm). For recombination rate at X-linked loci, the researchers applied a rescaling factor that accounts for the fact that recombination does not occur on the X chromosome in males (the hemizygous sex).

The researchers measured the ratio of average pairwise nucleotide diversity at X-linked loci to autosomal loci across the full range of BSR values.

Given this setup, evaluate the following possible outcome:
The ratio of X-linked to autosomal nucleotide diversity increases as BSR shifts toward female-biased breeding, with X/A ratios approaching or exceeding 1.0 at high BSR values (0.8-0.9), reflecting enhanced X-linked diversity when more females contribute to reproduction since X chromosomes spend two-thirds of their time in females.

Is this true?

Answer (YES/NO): YES